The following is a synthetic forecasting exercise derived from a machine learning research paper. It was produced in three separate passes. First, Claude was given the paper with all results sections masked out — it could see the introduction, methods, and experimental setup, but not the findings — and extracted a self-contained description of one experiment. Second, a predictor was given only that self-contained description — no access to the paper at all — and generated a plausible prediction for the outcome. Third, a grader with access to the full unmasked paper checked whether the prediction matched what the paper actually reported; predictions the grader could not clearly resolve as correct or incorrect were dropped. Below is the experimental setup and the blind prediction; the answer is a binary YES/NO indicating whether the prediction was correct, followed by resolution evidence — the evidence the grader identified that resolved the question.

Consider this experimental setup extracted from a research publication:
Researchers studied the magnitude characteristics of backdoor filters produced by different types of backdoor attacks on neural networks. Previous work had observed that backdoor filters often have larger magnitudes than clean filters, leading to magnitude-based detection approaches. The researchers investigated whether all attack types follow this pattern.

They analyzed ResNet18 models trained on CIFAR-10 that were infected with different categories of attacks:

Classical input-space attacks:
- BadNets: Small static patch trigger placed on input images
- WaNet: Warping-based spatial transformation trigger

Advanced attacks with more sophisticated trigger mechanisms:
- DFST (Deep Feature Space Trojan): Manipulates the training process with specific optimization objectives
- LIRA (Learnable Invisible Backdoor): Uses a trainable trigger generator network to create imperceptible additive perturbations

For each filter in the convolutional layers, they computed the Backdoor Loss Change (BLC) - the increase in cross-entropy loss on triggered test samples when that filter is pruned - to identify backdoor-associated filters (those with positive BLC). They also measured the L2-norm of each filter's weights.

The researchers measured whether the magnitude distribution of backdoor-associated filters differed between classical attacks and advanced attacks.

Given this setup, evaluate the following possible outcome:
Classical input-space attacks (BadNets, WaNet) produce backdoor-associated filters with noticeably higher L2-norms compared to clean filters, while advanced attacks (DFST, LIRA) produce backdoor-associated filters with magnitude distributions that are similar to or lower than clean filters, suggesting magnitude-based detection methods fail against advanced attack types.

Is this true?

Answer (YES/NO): YES